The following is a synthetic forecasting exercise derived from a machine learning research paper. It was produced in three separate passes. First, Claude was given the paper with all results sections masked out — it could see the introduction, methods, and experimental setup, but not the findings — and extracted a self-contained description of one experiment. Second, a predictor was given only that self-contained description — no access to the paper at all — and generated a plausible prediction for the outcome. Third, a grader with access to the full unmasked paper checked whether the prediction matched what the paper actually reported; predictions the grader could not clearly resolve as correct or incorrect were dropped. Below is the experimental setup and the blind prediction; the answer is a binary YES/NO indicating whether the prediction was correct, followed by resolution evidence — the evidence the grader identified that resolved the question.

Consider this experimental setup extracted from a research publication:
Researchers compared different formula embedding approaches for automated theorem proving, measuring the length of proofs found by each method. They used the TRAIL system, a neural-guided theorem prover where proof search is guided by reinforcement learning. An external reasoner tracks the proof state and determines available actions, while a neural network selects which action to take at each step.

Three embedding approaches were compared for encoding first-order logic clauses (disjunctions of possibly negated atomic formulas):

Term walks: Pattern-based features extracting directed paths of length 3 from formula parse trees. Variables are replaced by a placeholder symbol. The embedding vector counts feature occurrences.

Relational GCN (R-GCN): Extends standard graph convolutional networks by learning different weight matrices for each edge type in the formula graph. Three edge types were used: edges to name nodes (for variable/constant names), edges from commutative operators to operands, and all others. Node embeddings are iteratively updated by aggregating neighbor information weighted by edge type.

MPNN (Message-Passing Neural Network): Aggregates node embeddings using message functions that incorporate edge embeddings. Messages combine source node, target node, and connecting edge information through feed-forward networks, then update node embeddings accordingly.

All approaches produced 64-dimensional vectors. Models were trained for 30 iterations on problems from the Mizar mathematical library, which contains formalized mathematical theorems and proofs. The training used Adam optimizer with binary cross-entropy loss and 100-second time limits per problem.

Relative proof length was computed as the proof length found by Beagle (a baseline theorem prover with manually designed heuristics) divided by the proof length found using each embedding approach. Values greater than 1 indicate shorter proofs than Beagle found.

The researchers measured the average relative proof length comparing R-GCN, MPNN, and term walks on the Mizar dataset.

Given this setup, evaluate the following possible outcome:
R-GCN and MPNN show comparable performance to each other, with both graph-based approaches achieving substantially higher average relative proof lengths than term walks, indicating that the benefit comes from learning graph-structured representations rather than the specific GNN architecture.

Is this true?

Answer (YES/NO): NO